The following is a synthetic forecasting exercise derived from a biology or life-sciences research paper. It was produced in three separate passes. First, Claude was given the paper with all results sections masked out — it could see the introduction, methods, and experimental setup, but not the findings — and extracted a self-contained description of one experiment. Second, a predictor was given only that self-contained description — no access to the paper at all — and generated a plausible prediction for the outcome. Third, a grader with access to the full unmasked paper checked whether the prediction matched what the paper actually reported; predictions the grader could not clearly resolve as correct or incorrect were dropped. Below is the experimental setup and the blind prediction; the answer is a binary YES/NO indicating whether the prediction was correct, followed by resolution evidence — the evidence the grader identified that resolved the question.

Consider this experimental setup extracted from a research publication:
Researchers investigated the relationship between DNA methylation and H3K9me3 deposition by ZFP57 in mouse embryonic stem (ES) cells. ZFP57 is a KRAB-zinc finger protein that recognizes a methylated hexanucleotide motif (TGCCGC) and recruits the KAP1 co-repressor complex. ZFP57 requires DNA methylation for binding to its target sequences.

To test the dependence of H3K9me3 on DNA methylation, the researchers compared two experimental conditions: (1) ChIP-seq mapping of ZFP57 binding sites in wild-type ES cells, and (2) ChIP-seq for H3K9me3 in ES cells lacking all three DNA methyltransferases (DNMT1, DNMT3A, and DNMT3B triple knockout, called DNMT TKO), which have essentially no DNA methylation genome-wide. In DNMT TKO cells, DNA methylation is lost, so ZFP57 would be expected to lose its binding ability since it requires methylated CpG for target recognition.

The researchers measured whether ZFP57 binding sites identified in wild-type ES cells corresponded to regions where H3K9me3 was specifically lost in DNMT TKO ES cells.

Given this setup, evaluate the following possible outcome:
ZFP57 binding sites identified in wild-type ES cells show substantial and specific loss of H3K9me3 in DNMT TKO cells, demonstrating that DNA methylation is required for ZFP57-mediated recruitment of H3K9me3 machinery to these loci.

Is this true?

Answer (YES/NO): NO